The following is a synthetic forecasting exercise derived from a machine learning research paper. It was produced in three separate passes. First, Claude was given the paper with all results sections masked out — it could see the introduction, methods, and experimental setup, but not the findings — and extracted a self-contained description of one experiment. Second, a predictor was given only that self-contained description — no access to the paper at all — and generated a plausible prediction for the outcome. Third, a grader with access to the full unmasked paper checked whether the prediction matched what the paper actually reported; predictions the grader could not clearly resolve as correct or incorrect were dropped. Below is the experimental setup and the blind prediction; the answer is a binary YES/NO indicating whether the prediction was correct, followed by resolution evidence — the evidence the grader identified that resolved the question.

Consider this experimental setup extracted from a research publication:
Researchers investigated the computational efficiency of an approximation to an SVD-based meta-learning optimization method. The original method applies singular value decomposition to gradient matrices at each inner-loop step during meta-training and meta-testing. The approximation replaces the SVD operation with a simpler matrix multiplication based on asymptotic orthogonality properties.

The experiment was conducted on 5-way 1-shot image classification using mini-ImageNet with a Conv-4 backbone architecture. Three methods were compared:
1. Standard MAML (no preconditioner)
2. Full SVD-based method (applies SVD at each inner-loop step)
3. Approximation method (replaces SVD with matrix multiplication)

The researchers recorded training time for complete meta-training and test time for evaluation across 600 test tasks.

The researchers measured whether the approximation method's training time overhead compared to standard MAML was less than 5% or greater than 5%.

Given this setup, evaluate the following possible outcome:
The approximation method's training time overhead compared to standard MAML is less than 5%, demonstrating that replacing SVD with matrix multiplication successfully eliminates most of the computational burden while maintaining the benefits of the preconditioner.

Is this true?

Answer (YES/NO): YES